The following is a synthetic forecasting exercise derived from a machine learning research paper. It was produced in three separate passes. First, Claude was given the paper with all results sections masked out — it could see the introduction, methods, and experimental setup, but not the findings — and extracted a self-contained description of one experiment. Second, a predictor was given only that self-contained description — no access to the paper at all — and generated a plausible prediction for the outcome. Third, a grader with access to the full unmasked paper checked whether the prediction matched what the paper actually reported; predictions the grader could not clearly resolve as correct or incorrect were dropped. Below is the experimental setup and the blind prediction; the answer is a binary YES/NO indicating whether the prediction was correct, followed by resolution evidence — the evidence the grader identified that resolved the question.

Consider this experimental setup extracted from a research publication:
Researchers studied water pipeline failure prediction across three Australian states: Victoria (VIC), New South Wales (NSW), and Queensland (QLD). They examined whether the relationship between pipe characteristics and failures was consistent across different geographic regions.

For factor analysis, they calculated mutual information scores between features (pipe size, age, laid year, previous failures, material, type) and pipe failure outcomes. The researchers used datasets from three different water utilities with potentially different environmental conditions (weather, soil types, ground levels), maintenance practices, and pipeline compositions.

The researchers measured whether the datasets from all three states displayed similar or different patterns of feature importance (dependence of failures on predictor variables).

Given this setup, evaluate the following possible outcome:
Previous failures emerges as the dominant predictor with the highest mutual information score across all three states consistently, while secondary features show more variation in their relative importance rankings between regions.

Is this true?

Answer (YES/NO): NO